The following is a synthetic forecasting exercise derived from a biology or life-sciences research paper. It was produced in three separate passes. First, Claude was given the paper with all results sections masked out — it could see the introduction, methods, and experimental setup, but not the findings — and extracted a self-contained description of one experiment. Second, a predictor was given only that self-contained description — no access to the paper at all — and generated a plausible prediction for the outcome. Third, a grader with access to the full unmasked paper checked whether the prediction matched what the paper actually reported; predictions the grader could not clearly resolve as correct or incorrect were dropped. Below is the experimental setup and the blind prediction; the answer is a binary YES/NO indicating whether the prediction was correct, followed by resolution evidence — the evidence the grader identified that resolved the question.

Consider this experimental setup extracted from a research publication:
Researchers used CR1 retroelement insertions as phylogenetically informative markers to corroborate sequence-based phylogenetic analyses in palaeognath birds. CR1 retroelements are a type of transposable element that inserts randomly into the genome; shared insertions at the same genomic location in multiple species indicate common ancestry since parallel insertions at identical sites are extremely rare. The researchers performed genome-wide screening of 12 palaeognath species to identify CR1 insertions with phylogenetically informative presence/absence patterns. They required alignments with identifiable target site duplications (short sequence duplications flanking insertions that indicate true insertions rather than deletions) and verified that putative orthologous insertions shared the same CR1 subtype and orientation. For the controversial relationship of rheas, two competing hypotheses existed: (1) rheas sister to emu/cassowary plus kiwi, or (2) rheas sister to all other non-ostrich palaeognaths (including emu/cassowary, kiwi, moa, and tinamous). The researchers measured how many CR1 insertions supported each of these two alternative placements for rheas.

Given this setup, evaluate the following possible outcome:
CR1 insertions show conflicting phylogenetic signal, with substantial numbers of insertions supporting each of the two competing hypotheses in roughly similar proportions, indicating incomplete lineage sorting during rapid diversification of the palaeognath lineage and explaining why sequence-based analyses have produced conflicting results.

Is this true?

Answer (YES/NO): NO